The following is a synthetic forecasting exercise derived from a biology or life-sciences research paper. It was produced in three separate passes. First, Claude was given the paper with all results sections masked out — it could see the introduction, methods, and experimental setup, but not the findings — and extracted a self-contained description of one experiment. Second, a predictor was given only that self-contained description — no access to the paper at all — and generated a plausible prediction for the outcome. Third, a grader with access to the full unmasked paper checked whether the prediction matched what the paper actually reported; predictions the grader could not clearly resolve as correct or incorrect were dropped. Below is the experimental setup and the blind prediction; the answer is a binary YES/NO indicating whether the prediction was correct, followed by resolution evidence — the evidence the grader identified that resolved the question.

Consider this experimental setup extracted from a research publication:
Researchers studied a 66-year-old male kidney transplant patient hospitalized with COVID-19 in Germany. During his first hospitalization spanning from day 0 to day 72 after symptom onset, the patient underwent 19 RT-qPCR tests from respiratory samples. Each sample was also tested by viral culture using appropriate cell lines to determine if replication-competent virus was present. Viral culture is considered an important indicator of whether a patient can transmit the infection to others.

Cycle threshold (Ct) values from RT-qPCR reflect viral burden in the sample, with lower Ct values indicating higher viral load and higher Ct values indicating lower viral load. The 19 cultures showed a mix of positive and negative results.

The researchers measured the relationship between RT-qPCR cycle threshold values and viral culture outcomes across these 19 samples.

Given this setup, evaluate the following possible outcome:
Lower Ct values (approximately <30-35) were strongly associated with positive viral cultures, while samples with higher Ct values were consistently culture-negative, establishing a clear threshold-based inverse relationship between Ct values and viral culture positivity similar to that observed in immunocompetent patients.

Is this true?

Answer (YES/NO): NO